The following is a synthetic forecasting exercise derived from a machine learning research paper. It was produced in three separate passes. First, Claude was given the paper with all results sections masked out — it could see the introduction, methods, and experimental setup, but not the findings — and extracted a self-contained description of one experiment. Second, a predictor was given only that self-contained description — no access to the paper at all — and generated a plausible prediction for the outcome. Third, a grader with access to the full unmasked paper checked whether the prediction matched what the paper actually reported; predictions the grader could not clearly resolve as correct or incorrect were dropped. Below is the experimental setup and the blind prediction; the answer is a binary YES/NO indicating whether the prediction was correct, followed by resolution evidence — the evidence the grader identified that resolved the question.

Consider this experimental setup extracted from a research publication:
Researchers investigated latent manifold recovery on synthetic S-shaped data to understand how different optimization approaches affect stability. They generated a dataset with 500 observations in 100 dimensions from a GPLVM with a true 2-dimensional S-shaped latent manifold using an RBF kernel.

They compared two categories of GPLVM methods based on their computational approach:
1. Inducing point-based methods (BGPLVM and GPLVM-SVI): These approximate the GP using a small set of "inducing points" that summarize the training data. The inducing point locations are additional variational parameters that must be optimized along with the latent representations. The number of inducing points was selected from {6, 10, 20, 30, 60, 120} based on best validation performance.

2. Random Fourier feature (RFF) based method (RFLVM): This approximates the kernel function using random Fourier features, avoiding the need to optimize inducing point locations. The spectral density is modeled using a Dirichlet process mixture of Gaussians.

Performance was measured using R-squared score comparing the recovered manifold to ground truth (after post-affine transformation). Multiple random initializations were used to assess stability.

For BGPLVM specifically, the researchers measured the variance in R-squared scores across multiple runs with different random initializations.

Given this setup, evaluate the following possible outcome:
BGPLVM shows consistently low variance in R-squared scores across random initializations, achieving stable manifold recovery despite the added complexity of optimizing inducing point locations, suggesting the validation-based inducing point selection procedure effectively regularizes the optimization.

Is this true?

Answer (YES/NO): NO